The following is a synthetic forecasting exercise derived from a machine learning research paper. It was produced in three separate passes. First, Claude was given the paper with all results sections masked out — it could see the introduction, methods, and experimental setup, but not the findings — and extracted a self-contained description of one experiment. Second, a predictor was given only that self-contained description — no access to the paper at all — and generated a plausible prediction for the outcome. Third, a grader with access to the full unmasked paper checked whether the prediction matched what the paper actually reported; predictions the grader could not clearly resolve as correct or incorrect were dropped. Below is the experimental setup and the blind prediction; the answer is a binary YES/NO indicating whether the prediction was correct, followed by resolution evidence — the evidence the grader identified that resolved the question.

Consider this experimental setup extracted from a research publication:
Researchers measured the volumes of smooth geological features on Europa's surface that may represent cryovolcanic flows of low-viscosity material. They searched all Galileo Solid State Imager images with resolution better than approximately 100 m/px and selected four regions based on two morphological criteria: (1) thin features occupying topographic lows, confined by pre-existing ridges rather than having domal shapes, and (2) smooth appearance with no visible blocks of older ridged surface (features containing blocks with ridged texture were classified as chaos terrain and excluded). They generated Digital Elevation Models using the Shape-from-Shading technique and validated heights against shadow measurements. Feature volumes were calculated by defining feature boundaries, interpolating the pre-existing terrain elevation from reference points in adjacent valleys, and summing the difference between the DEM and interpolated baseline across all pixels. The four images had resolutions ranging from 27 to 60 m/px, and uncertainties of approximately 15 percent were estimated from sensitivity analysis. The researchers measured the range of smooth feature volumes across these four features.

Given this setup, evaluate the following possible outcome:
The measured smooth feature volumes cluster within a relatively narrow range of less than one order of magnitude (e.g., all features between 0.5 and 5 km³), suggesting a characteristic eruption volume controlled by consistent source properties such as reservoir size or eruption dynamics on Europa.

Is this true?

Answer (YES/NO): NO